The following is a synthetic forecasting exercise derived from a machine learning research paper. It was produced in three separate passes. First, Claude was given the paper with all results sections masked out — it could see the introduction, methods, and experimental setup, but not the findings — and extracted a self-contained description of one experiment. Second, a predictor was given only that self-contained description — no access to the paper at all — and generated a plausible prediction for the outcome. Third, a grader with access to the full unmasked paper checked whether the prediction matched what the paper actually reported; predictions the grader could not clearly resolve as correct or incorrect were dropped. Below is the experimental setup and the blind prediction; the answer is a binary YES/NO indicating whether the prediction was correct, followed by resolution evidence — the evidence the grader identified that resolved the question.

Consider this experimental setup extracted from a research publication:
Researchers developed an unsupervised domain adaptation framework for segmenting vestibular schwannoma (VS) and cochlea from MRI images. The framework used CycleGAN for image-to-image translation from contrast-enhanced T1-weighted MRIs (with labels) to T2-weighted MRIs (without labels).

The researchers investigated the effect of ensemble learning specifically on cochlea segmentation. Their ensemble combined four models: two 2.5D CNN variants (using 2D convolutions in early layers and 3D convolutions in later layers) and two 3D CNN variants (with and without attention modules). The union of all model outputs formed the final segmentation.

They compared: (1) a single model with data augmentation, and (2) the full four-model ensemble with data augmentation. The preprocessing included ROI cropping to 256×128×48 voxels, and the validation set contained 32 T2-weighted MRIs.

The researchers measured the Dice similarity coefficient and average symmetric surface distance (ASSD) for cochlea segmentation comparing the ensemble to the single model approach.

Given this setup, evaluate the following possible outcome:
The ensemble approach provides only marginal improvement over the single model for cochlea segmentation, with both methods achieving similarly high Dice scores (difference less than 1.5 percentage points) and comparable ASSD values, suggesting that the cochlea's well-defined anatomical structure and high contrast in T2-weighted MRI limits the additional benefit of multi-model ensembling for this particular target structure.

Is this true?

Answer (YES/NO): YES